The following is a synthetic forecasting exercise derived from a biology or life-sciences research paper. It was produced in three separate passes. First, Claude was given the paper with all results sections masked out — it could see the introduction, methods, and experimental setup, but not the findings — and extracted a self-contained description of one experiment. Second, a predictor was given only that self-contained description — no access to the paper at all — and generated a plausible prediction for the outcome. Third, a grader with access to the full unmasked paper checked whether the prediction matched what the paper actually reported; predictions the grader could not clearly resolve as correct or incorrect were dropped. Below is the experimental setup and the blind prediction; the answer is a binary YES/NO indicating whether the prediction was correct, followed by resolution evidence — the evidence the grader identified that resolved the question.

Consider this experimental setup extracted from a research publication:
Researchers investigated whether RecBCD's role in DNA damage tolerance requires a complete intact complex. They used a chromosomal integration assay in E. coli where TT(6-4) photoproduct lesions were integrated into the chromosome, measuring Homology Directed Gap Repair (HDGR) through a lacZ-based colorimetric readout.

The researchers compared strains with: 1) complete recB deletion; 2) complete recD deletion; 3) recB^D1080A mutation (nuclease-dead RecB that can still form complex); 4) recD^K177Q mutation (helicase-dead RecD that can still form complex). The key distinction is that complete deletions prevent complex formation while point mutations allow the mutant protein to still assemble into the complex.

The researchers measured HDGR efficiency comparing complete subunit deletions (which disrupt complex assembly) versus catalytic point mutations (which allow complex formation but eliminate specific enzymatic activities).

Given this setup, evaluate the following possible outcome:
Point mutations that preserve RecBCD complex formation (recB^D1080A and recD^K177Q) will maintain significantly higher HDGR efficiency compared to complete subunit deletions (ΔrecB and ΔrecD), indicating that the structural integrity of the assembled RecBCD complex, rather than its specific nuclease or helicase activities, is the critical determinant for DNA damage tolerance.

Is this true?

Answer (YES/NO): YES